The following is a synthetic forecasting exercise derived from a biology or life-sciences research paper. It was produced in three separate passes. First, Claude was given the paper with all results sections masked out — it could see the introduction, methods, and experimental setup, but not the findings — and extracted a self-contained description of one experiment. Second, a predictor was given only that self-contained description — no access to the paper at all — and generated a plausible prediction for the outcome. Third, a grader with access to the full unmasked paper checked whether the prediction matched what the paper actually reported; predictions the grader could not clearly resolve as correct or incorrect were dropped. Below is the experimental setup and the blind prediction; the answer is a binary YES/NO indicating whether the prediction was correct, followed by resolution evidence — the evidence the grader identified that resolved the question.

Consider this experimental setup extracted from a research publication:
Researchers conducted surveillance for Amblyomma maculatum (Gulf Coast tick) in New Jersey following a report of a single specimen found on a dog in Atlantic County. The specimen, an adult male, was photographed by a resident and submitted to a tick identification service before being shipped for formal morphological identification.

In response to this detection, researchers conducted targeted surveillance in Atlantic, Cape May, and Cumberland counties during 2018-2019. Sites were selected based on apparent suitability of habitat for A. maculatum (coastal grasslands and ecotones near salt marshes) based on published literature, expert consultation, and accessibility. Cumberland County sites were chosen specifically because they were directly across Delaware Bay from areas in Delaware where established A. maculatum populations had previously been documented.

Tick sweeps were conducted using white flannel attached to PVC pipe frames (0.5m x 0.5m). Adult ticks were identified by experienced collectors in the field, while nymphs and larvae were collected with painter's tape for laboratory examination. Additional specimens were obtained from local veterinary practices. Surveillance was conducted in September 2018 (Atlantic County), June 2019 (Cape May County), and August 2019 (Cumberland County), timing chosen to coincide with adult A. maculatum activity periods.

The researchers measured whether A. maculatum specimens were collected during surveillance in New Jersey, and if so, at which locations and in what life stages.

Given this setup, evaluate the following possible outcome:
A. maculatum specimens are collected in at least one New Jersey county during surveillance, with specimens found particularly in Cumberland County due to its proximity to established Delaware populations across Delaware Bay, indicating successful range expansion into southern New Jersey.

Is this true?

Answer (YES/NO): NO